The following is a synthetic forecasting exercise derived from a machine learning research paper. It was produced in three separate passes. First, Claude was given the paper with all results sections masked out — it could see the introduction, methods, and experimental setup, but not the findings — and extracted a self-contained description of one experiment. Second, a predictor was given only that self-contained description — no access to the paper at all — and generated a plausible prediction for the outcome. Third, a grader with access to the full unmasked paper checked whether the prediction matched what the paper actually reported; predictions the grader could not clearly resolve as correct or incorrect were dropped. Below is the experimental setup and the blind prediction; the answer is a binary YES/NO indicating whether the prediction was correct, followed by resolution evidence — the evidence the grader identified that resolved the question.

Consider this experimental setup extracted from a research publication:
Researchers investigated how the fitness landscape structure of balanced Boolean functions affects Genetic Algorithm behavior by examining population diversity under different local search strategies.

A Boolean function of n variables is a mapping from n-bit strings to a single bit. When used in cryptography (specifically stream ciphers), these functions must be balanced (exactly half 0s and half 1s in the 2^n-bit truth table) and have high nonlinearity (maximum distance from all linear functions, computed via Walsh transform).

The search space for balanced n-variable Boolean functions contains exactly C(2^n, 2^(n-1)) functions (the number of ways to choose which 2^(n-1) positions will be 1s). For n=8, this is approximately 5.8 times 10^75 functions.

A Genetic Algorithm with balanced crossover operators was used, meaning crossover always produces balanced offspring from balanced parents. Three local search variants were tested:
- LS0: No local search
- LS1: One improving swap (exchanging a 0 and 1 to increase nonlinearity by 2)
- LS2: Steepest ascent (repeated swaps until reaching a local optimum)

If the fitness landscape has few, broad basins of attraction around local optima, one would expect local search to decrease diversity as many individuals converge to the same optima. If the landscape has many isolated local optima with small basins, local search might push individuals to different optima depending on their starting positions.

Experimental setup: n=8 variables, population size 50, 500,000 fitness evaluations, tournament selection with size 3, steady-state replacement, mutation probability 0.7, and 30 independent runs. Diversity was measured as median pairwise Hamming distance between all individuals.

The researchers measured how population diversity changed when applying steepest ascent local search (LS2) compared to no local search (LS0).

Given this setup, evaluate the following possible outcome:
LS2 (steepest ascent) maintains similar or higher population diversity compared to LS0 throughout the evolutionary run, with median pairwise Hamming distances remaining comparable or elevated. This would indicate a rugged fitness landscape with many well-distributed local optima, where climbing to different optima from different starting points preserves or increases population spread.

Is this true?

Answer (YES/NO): YES